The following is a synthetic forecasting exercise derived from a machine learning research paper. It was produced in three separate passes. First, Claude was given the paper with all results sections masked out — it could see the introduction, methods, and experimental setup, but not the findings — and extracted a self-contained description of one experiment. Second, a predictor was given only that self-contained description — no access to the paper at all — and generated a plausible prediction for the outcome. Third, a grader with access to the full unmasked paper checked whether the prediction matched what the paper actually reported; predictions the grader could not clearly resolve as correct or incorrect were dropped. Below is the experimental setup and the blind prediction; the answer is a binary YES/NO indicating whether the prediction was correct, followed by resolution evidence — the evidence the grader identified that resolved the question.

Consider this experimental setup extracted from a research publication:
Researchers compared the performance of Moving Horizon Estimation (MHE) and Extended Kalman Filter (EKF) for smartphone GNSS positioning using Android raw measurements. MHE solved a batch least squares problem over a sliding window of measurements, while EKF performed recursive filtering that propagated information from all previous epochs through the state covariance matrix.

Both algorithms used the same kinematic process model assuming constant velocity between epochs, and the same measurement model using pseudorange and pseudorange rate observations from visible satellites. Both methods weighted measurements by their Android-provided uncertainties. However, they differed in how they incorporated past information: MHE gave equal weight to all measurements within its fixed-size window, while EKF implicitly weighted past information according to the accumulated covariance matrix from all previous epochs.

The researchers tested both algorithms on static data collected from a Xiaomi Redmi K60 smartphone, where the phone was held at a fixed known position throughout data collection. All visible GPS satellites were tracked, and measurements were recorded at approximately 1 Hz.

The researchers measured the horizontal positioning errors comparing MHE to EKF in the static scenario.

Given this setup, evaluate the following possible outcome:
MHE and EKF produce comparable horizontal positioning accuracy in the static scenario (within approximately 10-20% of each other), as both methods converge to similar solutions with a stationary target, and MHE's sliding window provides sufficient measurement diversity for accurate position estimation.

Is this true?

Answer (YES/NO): YES